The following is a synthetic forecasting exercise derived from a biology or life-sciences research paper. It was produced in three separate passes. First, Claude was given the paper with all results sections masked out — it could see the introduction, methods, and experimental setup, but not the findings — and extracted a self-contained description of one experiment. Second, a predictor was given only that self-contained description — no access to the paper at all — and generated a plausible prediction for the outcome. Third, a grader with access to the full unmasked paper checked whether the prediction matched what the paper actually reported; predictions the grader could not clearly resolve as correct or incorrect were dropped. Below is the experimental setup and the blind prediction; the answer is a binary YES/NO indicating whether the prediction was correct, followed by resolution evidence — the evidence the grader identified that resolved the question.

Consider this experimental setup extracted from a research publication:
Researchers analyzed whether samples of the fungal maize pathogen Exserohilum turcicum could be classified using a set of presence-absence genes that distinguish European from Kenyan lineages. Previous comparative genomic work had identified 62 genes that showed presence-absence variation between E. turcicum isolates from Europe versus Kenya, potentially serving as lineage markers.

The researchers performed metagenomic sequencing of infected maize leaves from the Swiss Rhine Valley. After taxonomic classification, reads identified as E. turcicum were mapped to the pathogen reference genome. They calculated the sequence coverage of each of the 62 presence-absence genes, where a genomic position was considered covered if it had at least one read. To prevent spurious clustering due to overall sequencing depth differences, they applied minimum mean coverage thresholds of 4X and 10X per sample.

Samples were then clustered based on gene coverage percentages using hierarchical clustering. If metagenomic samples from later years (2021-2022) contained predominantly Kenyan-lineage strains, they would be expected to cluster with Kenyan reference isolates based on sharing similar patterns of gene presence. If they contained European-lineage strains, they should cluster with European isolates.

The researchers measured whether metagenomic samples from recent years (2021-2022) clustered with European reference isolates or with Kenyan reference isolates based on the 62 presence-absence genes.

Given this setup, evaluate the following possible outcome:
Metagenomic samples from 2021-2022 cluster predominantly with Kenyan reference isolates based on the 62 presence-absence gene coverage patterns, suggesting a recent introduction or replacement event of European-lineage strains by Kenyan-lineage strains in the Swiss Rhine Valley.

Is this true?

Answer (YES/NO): NO